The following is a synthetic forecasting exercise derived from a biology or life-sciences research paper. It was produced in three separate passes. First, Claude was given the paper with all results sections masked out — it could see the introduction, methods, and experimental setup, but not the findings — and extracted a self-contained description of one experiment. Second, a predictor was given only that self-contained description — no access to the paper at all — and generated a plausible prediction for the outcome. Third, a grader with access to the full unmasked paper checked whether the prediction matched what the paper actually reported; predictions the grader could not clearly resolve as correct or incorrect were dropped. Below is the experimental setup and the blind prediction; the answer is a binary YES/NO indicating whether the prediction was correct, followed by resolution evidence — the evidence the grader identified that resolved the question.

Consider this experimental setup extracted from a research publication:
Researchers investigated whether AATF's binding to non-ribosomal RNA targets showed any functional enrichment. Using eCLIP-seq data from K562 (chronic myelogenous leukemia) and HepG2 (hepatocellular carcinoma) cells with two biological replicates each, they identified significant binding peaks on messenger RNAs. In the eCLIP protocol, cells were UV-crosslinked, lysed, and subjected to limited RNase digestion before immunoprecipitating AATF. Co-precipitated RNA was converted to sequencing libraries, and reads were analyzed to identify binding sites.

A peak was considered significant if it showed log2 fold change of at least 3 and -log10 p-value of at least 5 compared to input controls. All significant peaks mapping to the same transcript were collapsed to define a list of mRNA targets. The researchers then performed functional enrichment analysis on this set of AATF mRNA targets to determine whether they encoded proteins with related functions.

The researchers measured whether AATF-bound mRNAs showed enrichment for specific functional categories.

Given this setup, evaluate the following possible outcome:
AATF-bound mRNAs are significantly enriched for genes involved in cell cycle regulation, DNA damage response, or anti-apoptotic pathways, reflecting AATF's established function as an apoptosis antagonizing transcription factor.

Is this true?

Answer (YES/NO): NO